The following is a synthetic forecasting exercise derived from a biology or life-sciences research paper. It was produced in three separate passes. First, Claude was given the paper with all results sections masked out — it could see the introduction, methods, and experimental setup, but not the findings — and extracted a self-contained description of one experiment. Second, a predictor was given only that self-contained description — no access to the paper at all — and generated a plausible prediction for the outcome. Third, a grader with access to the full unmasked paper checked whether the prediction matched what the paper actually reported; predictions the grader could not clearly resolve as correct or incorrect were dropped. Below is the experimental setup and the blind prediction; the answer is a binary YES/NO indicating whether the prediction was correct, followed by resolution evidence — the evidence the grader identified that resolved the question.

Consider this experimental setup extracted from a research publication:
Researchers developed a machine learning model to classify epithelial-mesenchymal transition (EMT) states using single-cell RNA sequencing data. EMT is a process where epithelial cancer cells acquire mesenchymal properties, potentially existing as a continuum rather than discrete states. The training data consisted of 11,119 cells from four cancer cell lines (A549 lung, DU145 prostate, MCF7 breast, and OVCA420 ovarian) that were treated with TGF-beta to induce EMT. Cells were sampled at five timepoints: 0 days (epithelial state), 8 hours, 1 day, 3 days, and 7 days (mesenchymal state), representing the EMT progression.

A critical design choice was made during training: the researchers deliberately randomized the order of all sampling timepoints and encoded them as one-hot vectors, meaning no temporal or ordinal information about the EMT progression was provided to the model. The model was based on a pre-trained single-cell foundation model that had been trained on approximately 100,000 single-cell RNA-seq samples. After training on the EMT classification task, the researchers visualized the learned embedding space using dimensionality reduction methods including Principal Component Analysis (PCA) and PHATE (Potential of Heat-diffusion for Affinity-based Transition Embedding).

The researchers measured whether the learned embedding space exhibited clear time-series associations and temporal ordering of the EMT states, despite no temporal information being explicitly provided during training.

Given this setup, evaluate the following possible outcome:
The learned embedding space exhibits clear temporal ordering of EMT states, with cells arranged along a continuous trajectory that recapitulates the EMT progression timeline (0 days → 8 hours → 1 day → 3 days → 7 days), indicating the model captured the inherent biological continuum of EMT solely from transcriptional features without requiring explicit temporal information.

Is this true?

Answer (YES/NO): YES